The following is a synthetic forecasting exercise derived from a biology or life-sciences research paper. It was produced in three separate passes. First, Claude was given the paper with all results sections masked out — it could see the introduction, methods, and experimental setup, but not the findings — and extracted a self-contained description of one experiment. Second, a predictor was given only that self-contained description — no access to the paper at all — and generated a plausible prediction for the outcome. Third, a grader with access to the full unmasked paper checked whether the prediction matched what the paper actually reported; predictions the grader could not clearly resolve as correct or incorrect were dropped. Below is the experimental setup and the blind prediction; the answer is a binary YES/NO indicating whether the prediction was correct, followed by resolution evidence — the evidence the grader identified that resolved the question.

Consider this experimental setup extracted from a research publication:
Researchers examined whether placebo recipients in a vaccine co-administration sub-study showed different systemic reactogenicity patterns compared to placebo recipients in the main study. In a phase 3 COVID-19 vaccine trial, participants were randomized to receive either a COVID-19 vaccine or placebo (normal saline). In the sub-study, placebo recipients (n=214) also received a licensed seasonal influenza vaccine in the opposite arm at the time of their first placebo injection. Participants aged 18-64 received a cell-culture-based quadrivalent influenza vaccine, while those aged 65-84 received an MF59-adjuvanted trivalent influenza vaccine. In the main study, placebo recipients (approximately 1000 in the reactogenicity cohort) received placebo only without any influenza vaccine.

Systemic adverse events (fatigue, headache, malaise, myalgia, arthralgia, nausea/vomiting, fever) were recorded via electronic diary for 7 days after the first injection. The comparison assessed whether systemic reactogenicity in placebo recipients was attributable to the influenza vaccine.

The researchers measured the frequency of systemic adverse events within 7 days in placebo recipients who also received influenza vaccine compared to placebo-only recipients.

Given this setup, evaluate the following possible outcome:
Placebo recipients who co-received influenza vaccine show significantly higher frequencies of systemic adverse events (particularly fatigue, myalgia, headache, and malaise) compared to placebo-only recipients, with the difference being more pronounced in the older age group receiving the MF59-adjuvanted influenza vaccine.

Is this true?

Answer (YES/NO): NO